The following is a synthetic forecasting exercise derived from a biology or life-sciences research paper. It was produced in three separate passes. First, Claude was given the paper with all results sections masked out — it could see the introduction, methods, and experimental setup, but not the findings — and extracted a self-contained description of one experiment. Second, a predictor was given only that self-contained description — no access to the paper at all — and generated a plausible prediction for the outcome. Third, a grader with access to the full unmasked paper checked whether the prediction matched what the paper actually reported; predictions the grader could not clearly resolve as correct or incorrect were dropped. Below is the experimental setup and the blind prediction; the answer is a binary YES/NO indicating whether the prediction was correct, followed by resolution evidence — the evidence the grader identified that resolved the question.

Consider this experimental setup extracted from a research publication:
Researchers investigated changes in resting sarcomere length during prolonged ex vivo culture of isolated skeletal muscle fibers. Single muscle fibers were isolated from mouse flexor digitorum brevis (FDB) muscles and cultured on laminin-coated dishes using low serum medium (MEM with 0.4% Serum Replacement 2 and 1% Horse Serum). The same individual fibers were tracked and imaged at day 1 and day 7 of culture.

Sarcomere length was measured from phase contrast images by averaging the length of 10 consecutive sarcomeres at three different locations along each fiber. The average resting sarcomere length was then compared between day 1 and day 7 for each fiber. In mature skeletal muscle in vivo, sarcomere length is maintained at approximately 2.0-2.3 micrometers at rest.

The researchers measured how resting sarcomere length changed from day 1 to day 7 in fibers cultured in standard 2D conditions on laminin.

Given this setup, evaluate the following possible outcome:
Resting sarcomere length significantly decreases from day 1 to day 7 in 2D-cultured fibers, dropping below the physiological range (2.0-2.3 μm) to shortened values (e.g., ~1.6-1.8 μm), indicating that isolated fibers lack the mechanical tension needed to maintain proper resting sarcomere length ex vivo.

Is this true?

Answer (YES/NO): NO